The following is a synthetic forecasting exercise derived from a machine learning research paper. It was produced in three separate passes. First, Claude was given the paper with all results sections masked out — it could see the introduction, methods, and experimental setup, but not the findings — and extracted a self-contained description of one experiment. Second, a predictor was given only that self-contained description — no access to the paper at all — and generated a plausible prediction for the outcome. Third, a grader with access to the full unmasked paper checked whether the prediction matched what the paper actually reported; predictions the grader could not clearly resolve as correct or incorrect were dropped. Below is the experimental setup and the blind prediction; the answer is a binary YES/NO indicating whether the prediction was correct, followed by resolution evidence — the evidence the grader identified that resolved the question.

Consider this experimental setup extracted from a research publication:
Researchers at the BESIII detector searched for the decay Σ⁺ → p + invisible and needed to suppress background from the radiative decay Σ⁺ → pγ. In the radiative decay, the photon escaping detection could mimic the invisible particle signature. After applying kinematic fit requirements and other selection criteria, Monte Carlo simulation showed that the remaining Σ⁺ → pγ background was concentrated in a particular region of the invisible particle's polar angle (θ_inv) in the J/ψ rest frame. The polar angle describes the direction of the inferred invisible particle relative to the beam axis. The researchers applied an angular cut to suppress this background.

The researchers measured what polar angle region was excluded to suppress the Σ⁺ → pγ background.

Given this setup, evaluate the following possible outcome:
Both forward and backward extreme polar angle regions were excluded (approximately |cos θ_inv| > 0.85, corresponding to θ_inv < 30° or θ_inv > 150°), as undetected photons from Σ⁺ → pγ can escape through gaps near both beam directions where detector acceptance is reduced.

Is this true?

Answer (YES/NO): NO